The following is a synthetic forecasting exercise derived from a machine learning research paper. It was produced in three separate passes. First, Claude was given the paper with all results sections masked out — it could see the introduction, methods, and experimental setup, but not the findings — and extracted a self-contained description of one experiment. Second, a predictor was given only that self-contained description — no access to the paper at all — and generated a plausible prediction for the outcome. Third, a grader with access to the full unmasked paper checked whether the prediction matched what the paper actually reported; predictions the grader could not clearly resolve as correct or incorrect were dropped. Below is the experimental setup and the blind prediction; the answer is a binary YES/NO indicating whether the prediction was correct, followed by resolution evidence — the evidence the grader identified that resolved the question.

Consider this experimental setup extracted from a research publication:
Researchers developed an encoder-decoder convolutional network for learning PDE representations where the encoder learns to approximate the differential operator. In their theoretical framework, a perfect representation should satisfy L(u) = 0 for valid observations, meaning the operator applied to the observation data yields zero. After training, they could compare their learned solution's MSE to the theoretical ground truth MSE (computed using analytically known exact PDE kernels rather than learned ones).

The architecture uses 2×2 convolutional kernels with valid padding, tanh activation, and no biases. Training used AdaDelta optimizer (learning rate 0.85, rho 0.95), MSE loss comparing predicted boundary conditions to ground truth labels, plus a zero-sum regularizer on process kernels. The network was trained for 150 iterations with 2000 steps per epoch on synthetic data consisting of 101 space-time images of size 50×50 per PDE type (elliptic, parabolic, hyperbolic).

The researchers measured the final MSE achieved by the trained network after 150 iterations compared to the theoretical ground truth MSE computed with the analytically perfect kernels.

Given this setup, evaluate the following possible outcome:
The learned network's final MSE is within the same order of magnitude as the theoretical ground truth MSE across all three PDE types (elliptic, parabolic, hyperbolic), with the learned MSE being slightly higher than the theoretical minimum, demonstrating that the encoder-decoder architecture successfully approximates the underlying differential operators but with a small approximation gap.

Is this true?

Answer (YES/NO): NO